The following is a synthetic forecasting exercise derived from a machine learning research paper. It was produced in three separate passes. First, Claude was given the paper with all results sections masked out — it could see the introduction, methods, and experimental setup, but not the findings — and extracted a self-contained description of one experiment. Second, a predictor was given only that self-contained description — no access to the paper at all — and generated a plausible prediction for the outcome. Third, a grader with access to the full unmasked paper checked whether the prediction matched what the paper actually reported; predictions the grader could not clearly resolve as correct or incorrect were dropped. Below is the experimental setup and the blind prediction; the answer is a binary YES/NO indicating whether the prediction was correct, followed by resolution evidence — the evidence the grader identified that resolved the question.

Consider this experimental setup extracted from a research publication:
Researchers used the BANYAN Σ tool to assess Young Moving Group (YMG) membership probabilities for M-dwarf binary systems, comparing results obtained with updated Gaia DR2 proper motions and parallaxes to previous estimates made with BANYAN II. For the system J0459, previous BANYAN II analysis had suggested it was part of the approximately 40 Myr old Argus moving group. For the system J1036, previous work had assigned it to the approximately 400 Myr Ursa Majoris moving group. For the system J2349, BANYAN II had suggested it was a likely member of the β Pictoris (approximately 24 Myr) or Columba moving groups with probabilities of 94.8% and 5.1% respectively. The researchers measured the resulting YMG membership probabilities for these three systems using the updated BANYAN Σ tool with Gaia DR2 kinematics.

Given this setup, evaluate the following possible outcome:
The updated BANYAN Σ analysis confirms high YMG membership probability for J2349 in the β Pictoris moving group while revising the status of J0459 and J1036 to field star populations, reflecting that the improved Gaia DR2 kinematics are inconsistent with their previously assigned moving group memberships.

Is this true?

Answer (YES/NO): NO